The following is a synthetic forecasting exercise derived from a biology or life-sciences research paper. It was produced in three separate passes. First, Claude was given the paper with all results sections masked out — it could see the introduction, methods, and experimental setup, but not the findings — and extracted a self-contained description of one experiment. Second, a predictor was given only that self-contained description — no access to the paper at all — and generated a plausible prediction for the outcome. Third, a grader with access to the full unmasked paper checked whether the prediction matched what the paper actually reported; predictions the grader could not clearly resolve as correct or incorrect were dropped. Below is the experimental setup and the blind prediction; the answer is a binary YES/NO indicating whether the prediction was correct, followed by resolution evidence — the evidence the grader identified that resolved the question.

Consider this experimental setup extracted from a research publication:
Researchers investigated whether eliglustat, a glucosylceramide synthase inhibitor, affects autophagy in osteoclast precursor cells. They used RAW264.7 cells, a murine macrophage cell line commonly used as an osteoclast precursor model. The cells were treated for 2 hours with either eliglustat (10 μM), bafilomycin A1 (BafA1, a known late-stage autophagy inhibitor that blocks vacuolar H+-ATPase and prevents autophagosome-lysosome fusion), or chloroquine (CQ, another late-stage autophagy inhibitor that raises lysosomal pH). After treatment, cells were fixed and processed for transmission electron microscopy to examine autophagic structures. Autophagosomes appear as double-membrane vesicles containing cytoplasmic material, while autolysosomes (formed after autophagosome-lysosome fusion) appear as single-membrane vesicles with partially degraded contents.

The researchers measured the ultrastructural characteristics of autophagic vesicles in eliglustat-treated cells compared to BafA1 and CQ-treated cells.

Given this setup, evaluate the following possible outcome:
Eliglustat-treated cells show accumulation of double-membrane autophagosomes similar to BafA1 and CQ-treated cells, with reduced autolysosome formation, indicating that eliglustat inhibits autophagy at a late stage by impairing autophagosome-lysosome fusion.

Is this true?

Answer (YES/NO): NO